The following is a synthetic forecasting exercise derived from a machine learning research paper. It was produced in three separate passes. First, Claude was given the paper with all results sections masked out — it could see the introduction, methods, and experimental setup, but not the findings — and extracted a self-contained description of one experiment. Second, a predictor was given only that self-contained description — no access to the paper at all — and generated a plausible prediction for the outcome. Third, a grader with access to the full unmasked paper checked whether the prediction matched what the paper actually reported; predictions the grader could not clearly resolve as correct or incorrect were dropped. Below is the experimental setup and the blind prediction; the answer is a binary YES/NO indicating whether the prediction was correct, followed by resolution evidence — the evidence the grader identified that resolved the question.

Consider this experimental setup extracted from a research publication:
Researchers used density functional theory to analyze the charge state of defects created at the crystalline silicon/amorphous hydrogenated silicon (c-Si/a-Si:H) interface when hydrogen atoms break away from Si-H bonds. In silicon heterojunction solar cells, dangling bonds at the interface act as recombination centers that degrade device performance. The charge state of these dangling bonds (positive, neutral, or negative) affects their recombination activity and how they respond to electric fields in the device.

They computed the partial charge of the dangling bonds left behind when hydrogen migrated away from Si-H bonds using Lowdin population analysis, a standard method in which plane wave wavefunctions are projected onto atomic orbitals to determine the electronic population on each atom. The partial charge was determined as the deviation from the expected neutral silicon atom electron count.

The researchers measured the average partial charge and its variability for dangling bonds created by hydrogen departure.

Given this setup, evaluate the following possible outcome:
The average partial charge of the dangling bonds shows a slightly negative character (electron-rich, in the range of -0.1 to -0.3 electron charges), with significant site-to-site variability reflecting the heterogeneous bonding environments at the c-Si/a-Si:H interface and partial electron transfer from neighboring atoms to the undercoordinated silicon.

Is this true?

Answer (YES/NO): NO